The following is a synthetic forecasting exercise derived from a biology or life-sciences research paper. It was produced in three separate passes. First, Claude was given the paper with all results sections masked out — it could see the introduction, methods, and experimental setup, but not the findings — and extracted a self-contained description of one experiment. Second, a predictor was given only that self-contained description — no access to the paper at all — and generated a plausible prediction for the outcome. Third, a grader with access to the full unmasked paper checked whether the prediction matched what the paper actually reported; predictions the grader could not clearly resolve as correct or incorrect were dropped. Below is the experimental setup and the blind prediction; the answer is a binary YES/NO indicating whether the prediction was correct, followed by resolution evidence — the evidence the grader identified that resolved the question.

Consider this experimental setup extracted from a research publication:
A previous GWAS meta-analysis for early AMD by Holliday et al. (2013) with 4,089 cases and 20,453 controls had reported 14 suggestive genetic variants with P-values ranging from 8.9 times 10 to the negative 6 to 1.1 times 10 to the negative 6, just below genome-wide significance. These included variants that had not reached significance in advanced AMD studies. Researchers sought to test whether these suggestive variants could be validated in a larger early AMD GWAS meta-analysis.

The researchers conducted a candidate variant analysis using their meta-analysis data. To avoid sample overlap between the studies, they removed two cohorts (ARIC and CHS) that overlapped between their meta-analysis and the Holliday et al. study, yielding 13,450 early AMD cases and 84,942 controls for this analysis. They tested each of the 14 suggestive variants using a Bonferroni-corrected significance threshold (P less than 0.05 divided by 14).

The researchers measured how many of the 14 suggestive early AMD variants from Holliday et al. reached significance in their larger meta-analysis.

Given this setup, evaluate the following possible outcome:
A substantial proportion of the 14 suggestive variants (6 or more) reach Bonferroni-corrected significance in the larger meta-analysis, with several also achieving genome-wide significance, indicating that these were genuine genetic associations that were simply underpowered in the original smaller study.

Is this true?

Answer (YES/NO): NO